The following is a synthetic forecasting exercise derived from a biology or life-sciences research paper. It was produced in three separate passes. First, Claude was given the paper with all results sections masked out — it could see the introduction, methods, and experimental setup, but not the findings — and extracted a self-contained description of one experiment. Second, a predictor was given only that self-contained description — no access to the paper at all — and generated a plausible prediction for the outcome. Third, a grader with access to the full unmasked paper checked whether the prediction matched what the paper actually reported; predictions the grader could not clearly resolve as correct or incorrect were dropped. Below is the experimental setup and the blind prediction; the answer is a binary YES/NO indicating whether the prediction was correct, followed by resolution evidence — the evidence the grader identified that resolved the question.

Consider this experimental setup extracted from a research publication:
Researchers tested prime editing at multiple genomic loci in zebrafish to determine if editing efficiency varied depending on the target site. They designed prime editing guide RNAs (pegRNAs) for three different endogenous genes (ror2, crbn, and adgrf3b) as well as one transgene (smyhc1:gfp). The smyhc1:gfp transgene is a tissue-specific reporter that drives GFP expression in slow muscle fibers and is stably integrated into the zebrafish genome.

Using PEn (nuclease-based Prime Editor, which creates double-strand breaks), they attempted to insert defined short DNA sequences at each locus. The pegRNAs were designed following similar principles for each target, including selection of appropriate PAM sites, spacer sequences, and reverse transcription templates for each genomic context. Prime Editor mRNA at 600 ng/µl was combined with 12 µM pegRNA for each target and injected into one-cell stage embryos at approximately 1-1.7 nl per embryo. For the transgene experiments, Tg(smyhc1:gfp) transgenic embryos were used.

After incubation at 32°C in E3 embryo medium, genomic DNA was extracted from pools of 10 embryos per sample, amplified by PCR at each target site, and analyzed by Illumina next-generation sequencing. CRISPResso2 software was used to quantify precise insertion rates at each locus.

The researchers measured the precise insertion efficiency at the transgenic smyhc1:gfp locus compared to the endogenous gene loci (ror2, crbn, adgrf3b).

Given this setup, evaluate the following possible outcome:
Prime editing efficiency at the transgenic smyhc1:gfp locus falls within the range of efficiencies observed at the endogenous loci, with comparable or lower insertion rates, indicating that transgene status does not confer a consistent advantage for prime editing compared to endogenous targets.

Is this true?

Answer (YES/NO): YES